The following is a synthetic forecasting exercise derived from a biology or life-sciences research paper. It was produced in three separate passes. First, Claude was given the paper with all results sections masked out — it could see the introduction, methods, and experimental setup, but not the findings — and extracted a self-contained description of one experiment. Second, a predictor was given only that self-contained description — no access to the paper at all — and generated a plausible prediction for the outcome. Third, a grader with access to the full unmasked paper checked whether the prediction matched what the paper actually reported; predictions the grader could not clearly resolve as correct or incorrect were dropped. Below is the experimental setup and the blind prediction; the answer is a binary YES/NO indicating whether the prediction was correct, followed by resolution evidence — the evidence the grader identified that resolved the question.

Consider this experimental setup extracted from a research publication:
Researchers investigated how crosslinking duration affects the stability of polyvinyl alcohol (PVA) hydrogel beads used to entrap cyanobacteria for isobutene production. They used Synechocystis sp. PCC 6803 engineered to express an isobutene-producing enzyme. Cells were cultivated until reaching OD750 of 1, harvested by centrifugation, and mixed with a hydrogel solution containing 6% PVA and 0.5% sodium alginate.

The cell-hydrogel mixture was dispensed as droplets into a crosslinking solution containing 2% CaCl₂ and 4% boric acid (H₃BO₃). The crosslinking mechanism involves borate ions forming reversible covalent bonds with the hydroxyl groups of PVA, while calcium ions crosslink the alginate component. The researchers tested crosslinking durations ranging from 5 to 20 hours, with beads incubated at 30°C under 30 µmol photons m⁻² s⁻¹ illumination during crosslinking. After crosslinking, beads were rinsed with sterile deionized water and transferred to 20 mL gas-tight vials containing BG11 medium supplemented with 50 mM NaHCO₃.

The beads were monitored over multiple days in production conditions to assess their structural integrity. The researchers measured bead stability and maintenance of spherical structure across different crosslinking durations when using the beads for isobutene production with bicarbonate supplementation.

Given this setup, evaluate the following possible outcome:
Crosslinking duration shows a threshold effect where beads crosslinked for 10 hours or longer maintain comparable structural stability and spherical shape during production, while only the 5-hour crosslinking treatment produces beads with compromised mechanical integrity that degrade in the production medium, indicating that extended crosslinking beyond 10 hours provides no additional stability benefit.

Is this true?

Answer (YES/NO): NO